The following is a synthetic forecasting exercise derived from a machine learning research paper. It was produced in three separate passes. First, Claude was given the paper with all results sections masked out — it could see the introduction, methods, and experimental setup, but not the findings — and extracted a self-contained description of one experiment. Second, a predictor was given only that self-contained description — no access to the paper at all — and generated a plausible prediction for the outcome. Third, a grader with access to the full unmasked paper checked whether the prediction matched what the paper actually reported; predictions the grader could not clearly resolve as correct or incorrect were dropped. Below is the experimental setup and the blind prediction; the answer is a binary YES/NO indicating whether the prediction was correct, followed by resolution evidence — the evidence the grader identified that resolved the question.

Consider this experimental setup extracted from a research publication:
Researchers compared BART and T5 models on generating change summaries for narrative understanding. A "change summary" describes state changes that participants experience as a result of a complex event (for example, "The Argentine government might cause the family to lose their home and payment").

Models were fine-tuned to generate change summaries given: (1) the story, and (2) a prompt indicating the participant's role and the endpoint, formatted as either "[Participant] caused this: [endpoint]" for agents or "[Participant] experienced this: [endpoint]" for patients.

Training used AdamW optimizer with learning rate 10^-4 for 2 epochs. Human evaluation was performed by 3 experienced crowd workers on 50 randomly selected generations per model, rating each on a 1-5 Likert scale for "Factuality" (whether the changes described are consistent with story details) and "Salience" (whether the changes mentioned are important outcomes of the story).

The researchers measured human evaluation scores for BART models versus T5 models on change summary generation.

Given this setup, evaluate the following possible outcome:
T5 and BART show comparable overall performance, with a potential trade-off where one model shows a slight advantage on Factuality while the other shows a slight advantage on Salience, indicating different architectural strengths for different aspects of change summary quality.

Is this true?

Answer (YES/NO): NO